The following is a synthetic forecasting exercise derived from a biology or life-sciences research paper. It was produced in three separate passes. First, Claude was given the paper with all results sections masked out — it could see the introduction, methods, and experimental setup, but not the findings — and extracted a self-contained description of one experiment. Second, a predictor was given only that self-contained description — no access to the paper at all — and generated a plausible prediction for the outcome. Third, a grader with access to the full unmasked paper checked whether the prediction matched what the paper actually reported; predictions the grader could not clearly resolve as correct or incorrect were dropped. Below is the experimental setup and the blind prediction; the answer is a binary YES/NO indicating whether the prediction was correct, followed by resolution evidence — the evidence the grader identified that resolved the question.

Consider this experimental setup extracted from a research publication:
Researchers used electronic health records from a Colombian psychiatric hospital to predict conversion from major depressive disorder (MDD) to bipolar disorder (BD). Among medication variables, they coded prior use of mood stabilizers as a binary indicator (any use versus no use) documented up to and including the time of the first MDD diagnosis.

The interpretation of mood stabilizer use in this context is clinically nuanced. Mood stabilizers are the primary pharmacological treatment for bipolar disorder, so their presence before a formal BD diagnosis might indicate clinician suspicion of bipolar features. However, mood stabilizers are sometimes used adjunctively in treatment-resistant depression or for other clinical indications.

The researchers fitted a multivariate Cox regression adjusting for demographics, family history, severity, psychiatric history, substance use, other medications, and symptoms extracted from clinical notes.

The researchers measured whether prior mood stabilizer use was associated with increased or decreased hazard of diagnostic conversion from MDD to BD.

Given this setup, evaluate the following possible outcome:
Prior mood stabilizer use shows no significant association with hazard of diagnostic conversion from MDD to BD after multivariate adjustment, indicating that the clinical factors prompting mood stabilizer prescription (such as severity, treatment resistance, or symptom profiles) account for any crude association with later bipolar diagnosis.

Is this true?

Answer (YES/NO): NO